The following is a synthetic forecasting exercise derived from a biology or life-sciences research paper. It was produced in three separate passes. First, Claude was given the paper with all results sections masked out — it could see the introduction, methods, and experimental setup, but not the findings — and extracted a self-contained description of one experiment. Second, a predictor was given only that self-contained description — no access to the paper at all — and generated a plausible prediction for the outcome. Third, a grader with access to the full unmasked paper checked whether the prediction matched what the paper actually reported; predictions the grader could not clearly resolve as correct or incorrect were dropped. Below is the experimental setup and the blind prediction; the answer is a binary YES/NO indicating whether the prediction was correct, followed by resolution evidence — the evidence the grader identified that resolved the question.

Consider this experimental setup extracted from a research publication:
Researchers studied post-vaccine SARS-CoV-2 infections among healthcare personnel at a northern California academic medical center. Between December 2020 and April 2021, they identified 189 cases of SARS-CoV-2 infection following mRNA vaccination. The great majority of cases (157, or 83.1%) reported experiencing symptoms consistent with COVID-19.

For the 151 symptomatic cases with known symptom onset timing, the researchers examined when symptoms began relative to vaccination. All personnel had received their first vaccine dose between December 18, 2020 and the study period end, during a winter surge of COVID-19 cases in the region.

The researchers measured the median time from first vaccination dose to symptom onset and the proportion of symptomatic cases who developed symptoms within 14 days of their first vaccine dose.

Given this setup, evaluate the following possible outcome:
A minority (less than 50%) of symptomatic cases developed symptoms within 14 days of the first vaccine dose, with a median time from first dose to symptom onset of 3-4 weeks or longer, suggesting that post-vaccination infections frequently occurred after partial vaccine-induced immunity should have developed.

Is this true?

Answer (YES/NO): NO